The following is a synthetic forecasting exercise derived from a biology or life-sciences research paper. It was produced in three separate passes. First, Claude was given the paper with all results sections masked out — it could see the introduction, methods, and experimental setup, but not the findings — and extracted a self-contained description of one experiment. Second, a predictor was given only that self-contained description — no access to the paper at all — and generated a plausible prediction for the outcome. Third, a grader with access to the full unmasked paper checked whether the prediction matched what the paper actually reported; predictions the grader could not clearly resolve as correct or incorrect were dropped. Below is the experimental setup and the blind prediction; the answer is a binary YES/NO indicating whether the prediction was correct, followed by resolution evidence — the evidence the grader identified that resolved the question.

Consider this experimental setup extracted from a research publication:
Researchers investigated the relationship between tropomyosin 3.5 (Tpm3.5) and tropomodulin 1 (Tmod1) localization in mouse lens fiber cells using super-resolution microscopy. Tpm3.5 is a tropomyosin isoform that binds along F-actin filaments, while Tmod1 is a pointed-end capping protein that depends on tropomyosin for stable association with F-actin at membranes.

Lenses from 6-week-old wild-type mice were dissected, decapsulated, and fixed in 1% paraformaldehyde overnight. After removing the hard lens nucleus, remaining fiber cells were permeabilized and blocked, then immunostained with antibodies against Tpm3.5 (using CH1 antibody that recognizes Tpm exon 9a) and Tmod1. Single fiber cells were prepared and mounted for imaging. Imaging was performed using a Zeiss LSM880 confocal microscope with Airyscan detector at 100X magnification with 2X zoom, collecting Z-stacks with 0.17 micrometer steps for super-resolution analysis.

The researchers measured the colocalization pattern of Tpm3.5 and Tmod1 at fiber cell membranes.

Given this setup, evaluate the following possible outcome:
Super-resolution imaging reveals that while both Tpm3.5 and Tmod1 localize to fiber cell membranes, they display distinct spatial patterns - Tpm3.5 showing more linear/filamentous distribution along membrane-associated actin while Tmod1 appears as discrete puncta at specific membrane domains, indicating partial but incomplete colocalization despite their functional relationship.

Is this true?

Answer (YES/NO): NO